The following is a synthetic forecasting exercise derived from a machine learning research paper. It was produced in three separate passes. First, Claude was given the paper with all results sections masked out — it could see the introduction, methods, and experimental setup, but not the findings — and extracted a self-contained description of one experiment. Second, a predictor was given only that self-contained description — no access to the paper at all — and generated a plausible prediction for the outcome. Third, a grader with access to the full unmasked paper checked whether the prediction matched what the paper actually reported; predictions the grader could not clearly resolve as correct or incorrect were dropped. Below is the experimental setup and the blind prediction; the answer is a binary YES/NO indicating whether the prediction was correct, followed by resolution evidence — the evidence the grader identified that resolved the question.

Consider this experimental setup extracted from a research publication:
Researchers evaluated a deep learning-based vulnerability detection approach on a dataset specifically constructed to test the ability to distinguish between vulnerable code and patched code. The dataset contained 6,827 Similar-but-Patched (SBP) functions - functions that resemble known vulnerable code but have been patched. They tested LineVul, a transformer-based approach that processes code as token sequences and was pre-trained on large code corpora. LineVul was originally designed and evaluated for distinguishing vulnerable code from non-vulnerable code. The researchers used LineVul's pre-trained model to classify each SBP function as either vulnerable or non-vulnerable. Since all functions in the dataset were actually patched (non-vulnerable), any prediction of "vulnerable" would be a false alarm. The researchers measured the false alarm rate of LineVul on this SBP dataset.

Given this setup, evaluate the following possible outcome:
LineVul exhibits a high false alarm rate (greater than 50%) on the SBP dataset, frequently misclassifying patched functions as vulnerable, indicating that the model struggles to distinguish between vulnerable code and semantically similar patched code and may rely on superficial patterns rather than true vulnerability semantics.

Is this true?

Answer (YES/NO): YES